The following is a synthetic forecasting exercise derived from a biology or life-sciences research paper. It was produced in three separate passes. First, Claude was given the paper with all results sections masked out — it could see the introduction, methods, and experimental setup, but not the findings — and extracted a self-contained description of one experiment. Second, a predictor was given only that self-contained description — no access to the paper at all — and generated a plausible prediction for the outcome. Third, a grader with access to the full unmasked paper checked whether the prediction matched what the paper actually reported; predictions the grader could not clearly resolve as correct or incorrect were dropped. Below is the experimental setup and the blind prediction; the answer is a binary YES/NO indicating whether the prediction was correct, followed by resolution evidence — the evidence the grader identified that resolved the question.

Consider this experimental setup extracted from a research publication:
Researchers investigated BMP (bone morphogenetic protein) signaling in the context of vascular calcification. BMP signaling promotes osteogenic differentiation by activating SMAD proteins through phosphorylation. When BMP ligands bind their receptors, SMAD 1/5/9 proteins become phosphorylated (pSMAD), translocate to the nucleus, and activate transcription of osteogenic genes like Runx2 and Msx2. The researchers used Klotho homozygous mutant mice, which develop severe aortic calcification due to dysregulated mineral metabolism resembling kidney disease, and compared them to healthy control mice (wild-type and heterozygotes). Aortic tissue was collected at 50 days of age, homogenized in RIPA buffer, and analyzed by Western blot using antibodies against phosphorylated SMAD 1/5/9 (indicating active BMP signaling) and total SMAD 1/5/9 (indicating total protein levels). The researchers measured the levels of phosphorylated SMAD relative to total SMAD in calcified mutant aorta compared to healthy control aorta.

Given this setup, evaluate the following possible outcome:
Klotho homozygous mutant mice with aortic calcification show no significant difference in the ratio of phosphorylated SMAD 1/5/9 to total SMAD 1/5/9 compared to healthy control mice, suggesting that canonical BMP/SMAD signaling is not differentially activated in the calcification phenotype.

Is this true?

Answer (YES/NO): NO